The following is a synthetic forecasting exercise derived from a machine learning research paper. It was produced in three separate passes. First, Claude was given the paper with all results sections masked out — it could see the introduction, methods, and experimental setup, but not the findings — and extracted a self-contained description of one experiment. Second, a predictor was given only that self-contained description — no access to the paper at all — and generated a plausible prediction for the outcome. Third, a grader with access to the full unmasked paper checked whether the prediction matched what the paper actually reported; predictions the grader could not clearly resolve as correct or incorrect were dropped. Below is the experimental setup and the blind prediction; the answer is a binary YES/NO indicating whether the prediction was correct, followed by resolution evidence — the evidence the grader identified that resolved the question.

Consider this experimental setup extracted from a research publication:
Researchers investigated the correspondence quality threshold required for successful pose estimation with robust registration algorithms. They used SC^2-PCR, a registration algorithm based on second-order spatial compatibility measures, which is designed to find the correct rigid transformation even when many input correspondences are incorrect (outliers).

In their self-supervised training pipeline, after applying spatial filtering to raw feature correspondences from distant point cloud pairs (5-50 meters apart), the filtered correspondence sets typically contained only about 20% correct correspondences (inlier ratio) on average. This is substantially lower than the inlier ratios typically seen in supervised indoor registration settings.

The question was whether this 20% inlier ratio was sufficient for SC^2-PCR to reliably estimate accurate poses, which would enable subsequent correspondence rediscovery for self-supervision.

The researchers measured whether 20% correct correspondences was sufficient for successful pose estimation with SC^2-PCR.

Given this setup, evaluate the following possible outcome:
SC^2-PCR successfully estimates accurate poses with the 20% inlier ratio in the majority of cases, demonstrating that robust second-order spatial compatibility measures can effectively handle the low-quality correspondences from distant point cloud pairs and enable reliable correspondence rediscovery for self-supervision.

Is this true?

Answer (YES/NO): YES